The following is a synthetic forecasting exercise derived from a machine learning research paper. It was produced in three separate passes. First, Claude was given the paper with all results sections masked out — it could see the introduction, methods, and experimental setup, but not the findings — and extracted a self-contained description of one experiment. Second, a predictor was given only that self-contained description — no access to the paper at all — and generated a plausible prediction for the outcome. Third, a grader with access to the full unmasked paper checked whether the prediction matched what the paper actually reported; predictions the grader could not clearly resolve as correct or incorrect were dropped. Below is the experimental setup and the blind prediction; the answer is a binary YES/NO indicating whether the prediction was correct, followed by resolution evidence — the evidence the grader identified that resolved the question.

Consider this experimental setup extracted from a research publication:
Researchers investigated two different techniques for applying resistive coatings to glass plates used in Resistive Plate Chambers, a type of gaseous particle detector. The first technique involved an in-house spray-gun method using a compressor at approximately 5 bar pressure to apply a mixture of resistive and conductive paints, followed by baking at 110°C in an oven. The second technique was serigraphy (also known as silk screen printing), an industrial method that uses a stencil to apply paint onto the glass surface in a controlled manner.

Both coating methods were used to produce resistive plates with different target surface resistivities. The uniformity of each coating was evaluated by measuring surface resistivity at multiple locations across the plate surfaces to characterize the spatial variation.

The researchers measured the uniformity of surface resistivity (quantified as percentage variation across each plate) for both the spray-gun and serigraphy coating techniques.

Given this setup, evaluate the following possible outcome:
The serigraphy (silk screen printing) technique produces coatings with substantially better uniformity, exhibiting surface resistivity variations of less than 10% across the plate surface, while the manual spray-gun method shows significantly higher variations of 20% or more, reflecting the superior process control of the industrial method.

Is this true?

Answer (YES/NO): NO